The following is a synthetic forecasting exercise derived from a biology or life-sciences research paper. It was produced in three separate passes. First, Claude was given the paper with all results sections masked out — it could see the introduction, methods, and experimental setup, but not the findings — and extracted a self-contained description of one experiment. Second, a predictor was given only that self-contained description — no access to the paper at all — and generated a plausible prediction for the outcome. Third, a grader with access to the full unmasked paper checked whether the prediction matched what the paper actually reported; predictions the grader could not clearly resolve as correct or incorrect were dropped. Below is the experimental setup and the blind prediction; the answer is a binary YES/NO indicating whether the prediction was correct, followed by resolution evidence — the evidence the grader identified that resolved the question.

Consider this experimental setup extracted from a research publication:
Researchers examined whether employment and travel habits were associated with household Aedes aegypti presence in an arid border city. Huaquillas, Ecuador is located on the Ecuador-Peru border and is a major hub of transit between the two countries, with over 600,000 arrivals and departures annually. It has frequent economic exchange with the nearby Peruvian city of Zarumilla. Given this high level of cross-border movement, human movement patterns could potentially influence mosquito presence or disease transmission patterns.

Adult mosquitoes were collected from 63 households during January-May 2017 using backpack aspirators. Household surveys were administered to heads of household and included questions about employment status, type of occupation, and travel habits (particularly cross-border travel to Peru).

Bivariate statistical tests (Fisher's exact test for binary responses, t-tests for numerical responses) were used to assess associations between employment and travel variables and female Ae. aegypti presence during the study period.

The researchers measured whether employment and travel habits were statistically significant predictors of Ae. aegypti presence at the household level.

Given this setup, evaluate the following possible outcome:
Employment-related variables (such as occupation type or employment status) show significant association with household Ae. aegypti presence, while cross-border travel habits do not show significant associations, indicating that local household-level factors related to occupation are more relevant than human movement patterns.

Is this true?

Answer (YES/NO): NO